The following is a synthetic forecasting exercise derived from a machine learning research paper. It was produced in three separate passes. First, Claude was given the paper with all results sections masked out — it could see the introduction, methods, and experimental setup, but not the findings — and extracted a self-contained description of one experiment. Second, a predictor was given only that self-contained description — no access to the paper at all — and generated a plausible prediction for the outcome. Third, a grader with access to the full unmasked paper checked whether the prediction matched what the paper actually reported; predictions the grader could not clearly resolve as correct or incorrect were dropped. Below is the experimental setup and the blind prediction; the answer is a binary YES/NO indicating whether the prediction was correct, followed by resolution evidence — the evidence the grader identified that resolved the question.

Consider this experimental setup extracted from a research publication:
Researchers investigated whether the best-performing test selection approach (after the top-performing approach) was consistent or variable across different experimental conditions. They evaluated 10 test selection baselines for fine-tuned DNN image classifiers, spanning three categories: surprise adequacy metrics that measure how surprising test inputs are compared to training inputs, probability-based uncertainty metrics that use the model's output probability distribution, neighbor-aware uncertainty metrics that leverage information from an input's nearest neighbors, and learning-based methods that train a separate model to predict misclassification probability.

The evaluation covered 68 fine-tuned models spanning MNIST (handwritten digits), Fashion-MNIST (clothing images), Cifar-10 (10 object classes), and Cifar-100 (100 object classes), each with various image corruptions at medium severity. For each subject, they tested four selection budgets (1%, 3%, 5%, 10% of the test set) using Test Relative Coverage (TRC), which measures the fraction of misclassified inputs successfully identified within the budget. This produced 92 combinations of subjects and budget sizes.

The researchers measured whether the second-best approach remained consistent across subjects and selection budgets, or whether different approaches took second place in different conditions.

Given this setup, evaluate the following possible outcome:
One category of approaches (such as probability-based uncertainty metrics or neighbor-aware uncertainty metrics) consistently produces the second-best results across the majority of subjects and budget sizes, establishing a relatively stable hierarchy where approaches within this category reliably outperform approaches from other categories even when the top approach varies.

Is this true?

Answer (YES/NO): NO